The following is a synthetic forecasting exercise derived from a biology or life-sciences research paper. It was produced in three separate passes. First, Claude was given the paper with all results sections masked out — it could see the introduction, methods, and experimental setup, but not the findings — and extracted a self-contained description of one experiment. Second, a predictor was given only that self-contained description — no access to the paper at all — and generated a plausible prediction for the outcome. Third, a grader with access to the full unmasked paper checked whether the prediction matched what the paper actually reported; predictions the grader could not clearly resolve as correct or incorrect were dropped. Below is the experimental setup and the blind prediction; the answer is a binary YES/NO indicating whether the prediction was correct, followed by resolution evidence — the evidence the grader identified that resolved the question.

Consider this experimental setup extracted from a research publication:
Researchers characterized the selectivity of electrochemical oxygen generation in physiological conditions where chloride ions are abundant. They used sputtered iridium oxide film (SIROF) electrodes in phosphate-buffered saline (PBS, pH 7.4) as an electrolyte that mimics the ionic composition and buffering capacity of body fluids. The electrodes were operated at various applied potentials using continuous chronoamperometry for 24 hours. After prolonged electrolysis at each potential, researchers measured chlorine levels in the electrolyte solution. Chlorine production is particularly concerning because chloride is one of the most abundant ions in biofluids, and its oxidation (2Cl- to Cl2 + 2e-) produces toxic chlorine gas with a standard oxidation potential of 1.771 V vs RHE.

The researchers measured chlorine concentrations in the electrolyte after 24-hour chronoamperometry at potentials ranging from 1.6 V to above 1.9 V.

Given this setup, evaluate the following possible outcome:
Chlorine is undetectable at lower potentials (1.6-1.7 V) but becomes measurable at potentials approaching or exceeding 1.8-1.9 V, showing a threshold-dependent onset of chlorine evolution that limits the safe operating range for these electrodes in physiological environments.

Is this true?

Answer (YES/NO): YES